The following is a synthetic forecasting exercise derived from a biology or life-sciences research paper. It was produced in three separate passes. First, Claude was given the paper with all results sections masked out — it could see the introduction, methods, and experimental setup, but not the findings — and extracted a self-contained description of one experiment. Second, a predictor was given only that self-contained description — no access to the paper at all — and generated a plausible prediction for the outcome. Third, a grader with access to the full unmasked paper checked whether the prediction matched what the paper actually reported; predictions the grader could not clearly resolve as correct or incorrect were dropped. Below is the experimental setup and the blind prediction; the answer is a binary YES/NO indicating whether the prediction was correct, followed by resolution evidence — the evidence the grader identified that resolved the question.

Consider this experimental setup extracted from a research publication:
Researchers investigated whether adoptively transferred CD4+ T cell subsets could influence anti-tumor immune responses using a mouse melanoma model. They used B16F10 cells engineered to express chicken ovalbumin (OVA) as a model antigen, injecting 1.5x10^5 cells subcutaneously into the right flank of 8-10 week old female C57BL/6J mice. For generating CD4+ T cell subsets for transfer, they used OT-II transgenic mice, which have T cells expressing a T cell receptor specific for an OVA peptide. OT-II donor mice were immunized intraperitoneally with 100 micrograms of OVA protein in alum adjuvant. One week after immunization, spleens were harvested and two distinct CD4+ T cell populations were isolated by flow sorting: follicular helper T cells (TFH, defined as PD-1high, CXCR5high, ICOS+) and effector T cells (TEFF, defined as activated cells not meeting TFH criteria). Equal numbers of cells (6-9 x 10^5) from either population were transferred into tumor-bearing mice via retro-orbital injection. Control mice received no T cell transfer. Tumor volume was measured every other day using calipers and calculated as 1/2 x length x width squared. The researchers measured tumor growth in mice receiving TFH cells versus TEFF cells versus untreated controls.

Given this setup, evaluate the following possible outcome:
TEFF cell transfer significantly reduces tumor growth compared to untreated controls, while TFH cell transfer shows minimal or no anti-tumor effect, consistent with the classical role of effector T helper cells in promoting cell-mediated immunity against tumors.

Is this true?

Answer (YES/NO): NO